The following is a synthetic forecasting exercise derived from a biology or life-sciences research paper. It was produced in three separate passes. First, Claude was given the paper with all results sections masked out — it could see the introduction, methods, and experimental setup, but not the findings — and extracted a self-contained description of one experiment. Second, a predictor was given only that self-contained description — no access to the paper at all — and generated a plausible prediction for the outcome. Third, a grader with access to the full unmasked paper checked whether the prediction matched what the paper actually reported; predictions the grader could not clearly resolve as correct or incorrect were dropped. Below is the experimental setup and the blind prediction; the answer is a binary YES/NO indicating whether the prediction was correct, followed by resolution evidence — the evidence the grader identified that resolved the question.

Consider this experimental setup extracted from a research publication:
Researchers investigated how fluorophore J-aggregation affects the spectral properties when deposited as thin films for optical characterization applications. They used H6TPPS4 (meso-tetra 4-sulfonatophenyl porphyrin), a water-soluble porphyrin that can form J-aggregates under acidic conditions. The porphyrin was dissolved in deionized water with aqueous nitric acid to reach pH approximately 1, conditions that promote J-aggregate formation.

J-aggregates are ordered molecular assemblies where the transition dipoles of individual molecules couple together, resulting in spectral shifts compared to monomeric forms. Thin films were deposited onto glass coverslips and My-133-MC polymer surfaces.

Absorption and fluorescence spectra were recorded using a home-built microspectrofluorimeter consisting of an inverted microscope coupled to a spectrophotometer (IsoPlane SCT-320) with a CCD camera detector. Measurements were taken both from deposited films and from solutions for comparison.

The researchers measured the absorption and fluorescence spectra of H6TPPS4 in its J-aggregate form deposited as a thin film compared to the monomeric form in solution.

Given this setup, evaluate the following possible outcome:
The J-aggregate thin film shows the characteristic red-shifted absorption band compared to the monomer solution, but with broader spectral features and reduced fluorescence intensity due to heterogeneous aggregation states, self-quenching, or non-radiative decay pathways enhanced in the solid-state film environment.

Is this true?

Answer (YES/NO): NO